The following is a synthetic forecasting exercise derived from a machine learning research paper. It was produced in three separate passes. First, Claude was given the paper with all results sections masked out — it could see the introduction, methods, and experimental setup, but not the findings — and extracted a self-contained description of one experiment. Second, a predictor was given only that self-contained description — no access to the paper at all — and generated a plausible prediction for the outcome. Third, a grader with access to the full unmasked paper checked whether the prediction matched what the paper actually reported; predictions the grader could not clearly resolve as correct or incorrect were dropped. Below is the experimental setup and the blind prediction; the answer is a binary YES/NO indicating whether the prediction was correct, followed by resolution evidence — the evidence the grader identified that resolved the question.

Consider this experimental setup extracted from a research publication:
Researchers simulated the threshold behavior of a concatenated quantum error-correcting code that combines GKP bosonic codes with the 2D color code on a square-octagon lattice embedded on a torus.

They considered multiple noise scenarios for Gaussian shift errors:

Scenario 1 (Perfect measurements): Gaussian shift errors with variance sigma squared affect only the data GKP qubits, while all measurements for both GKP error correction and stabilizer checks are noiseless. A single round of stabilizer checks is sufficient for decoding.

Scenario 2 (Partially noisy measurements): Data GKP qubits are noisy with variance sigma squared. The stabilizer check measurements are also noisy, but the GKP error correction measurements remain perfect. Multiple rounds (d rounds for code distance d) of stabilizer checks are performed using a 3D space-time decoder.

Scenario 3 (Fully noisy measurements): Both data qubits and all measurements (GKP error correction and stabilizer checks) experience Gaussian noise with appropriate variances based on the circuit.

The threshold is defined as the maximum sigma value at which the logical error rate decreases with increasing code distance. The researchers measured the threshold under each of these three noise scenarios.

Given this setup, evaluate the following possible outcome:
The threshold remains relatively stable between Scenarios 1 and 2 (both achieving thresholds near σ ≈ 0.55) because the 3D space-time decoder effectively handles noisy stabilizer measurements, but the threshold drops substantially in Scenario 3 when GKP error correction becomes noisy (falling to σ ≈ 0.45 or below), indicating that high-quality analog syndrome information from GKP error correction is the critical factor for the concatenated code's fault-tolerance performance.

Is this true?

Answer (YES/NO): NO